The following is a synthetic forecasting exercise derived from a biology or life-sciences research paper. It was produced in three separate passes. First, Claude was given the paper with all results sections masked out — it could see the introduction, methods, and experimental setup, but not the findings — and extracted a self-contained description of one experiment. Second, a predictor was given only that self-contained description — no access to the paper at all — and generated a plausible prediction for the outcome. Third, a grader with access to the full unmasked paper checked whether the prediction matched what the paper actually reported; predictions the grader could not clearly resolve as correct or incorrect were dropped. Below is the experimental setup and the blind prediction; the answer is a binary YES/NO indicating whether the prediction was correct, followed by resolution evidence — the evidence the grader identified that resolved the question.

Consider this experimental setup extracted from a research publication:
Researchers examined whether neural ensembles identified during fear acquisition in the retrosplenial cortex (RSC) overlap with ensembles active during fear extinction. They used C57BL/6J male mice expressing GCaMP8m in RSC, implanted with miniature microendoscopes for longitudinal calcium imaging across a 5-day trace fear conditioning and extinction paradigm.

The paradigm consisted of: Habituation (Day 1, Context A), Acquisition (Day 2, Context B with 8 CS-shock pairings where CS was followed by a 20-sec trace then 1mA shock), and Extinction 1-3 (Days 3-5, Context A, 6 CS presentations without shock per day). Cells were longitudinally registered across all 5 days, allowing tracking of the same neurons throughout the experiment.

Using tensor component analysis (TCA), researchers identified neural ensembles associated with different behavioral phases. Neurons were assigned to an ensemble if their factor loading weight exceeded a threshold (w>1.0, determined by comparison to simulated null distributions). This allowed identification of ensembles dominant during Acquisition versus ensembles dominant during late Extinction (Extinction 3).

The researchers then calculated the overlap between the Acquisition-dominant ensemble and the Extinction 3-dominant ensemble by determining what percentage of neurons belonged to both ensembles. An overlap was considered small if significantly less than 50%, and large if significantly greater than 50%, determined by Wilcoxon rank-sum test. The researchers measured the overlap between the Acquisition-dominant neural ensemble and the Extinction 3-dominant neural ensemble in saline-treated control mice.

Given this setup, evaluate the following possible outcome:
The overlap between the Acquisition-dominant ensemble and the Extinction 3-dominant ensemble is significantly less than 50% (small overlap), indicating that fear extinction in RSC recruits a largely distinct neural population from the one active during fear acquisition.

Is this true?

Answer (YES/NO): NO